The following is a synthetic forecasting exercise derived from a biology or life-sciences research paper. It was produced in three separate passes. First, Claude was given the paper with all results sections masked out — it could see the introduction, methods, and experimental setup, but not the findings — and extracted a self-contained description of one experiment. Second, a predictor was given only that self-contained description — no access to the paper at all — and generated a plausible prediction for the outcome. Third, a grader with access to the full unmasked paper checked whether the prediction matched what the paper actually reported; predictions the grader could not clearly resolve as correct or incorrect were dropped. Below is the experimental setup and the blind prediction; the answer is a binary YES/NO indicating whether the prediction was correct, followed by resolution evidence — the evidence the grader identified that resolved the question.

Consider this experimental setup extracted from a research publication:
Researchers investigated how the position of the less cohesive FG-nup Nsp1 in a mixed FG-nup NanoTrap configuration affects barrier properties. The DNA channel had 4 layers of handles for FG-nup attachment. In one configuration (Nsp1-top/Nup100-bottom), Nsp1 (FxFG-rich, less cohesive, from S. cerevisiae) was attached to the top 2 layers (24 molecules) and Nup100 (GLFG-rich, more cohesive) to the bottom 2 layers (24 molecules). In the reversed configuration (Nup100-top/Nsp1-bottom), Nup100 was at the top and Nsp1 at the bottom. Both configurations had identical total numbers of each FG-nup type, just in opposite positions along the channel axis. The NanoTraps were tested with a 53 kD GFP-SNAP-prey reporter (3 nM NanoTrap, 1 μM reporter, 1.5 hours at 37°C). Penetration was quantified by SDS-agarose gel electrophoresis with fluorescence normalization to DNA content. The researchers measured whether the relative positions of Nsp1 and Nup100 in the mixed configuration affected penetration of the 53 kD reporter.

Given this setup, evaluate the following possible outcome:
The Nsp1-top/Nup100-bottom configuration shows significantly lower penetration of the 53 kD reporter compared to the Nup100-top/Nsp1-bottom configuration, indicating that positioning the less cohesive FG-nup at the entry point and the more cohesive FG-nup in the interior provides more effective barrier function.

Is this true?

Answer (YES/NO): NO